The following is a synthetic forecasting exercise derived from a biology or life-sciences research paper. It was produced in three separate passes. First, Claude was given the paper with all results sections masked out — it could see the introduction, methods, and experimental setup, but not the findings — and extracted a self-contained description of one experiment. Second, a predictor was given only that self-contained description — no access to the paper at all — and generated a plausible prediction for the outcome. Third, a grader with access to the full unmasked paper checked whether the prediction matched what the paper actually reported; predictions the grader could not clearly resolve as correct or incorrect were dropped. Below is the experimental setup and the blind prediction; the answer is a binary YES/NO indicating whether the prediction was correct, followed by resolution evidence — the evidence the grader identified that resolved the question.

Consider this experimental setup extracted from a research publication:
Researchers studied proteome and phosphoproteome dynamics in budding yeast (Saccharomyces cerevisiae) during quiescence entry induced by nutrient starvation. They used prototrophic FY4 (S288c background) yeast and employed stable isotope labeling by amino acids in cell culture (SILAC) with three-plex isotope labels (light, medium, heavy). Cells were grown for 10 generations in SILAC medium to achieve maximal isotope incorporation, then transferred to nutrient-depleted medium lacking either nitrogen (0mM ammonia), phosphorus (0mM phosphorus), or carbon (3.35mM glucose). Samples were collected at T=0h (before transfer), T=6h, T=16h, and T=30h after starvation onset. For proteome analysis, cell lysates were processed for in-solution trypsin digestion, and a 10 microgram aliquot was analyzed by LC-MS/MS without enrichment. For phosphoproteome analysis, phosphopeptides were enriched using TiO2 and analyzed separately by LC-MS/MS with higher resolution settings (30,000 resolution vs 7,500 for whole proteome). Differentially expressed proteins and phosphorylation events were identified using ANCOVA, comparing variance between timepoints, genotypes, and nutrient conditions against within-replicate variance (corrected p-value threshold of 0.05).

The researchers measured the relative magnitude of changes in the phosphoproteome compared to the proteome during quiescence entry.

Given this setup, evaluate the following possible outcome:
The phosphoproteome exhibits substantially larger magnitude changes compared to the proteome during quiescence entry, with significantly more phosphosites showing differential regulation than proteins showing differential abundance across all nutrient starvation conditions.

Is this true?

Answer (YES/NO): YES